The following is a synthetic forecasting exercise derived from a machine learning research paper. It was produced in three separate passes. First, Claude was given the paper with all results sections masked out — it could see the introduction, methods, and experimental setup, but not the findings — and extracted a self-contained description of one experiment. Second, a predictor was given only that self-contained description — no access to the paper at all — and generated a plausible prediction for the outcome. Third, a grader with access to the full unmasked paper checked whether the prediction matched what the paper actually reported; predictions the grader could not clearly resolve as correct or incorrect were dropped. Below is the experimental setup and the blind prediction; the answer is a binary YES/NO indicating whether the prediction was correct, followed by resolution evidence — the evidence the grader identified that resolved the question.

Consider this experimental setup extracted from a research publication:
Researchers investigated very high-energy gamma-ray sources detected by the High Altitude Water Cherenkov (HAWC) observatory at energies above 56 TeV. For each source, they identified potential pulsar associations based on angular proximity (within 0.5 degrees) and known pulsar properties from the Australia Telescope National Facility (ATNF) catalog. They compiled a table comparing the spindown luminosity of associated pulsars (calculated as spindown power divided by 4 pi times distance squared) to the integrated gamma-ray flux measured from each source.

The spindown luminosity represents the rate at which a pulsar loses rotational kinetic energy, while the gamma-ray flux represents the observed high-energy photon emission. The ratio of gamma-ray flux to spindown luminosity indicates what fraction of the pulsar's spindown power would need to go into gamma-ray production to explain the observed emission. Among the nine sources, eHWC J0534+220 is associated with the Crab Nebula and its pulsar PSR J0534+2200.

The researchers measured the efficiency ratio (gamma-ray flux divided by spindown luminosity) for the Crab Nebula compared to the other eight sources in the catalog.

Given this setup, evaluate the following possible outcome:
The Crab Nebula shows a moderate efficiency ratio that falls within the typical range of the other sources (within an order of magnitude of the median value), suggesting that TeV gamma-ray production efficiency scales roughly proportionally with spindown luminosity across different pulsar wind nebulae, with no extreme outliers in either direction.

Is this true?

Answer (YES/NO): NO